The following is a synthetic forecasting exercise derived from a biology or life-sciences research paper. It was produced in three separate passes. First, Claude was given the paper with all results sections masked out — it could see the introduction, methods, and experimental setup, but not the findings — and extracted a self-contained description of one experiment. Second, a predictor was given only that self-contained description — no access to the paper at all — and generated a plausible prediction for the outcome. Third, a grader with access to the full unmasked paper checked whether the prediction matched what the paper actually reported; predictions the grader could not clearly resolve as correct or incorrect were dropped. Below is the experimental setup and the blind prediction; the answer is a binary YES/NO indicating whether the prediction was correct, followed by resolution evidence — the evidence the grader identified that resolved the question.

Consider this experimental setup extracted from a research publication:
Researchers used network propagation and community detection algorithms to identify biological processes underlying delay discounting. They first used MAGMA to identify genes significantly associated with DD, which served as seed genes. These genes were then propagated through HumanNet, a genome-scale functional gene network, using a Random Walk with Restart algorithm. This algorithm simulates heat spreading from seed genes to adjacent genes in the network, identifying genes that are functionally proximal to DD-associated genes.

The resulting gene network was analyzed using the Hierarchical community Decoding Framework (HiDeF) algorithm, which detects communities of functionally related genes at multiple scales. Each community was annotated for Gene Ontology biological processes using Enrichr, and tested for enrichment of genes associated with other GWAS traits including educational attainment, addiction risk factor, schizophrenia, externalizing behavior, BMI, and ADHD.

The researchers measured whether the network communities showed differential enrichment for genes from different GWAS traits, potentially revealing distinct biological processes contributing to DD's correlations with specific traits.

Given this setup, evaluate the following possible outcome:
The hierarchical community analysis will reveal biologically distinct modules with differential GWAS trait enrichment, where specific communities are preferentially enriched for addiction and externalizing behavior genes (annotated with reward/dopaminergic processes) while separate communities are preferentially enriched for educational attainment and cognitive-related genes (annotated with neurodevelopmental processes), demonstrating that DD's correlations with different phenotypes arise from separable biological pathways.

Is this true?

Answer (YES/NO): NO